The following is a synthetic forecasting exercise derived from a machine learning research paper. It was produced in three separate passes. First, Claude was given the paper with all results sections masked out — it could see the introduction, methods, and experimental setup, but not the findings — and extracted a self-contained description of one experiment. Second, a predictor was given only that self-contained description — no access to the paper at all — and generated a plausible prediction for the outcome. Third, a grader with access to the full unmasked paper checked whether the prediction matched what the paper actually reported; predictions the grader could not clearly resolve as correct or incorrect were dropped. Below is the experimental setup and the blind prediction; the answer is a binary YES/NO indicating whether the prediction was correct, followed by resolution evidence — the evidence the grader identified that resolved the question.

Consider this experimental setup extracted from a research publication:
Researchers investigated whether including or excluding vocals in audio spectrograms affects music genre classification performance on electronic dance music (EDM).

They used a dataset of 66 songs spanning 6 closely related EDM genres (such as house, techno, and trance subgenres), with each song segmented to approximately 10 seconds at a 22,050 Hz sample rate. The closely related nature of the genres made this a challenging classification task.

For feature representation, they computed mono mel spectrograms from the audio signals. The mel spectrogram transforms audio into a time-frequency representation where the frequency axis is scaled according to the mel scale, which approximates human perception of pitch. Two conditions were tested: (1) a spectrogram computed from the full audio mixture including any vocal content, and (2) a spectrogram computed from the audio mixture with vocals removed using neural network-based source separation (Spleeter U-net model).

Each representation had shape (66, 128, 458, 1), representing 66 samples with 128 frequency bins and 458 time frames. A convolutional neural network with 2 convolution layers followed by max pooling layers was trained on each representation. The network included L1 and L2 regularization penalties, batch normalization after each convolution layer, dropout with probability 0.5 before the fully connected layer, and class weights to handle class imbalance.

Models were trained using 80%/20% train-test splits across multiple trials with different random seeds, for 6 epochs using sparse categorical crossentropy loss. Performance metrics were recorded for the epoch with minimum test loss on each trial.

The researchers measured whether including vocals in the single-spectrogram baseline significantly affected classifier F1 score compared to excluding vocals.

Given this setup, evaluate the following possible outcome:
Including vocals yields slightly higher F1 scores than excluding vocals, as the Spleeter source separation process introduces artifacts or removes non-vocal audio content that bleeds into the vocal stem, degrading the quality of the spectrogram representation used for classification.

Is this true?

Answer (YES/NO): NO